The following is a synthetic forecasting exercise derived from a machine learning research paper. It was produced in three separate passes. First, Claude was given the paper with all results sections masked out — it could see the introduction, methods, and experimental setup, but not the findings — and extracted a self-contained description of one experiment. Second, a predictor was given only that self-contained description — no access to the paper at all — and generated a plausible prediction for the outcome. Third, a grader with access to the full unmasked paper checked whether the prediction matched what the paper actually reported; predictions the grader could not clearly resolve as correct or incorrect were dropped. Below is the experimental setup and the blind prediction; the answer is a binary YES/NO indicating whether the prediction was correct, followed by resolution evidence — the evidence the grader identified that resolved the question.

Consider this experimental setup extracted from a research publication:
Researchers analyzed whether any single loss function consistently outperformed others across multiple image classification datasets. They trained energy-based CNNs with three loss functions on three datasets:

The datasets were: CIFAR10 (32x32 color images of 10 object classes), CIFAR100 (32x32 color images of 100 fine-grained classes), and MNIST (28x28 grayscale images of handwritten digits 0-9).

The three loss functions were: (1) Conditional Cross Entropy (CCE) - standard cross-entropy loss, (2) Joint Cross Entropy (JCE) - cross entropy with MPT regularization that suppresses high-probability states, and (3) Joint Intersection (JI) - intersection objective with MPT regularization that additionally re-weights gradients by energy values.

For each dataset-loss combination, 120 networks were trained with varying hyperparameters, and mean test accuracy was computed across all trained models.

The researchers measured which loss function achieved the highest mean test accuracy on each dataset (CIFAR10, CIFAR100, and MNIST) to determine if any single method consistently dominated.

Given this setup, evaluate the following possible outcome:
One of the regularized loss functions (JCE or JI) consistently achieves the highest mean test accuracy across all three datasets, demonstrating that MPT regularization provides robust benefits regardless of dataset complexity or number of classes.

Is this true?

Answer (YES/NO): NO